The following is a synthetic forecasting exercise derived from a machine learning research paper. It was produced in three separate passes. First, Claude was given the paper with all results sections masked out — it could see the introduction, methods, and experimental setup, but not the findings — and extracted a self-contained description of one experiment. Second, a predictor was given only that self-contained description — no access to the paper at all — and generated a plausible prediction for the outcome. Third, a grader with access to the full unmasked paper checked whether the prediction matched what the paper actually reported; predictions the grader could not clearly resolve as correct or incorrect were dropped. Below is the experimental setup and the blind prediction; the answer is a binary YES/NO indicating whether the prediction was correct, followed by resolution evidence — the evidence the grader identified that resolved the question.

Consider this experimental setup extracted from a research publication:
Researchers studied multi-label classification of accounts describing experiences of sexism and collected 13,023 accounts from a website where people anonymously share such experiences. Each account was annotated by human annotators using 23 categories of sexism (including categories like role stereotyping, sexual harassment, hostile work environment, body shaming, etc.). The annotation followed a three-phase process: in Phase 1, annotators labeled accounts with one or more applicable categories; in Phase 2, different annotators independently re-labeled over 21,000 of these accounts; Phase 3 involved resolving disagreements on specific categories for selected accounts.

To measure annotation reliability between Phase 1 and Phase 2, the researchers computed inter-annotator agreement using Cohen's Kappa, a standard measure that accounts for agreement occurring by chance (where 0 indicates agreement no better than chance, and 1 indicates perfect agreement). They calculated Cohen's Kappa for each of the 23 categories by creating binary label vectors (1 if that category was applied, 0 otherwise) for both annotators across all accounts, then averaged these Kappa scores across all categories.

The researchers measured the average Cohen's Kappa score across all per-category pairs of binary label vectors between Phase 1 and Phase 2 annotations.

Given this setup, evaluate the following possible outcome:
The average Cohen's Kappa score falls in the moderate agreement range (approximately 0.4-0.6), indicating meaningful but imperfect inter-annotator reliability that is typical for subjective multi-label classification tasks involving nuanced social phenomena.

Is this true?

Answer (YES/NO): YES